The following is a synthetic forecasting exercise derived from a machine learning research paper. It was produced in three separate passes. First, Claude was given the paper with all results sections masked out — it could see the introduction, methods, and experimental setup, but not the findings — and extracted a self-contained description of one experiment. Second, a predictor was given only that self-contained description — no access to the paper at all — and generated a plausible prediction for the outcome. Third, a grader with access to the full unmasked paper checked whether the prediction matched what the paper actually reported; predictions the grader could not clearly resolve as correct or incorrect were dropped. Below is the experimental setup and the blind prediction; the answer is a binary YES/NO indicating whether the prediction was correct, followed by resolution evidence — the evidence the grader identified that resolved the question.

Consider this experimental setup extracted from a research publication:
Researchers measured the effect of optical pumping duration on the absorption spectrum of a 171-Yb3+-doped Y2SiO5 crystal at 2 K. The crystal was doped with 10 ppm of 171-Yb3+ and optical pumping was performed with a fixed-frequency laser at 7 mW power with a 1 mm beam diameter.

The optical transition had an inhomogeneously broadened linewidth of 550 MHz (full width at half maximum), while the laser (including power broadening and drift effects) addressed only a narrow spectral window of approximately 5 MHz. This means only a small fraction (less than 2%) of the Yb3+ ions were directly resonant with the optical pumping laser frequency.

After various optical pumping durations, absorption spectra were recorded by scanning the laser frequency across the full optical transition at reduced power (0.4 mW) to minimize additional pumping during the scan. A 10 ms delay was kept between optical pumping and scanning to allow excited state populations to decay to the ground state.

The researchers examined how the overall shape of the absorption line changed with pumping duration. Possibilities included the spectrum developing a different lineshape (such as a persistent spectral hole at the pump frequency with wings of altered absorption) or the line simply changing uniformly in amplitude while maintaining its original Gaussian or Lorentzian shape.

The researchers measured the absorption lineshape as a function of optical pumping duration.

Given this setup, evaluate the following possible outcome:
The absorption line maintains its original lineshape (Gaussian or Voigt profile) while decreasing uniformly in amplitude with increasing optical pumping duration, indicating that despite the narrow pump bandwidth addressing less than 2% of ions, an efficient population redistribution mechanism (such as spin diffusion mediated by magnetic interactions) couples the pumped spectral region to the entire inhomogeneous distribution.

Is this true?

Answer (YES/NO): YES